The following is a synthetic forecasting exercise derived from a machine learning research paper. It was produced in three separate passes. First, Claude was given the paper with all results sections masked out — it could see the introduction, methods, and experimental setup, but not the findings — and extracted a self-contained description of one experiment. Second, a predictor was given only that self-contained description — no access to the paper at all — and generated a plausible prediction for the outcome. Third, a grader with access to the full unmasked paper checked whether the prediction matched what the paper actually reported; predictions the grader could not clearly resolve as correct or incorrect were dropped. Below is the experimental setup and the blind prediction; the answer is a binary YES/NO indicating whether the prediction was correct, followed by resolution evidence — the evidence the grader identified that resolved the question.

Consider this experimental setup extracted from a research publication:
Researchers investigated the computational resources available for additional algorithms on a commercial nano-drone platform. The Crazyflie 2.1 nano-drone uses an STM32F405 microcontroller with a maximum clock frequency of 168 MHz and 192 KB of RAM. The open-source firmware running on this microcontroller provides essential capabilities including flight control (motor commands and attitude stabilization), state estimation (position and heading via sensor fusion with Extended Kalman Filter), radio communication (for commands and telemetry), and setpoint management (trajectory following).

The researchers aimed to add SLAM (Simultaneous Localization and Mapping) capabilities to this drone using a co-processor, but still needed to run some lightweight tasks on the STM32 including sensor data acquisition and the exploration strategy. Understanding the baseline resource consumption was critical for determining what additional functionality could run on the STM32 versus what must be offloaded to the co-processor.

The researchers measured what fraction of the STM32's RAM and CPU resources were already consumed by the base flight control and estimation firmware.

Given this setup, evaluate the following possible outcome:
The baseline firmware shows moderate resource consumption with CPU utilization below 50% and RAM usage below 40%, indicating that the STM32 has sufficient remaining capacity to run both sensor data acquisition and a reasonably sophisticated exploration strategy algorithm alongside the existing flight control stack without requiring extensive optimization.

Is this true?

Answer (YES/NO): NO